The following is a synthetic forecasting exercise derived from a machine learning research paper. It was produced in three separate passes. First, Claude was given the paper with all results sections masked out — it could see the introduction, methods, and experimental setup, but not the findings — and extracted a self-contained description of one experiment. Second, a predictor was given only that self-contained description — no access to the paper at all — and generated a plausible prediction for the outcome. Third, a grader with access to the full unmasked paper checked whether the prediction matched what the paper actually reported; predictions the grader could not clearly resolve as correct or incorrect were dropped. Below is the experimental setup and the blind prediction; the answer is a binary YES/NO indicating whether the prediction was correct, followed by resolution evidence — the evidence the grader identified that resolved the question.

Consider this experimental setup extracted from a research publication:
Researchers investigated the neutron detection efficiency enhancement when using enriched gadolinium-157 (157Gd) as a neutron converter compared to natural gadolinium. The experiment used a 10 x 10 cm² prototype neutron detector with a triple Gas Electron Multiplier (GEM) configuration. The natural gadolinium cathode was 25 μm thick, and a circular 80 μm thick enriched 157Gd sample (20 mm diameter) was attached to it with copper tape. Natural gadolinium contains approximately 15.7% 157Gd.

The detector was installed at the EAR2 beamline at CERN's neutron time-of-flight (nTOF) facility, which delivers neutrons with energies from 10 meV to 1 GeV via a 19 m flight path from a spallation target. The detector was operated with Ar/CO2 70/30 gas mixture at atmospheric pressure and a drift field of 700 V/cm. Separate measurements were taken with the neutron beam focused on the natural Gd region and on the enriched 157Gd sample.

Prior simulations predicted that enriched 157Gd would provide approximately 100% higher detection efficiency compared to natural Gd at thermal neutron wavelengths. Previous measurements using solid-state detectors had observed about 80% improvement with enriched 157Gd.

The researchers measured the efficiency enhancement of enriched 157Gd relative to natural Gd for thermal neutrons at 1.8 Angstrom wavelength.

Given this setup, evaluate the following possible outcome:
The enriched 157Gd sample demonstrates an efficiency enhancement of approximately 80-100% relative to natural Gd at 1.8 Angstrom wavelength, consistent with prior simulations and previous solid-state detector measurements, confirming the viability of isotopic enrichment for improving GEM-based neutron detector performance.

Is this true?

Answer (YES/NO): NO